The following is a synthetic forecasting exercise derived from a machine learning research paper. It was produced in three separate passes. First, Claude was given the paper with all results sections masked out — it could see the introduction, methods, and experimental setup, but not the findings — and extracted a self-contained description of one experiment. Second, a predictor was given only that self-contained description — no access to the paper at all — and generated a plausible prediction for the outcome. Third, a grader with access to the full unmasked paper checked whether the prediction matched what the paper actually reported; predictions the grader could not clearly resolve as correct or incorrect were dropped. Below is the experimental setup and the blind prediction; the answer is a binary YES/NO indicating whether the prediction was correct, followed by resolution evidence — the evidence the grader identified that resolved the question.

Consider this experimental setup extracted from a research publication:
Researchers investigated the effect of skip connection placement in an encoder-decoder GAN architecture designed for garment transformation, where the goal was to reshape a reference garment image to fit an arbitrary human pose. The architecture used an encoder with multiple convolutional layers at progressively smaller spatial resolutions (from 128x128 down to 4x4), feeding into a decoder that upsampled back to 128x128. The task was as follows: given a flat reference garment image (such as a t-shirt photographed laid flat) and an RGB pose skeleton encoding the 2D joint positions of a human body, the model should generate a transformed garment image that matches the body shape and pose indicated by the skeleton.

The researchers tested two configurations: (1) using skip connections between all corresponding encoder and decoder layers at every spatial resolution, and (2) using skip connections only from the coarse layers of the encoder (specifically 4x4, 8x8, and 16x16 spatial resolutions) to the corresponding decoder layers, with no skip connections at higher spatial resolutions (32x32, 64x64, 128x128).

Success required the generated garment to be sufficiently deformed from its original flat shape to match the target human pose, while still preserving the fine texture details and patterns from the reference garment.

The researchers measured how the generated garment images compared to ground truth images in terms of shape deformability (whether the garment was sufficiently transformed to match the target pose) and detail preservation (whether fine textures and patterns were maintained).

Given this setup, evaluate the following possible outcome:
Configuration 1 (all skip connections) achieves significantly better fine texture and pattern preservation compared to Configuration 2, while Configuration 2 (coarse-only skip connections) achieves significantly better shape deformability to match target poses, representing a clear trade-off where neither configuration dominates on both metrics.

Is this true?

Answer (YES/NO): YES